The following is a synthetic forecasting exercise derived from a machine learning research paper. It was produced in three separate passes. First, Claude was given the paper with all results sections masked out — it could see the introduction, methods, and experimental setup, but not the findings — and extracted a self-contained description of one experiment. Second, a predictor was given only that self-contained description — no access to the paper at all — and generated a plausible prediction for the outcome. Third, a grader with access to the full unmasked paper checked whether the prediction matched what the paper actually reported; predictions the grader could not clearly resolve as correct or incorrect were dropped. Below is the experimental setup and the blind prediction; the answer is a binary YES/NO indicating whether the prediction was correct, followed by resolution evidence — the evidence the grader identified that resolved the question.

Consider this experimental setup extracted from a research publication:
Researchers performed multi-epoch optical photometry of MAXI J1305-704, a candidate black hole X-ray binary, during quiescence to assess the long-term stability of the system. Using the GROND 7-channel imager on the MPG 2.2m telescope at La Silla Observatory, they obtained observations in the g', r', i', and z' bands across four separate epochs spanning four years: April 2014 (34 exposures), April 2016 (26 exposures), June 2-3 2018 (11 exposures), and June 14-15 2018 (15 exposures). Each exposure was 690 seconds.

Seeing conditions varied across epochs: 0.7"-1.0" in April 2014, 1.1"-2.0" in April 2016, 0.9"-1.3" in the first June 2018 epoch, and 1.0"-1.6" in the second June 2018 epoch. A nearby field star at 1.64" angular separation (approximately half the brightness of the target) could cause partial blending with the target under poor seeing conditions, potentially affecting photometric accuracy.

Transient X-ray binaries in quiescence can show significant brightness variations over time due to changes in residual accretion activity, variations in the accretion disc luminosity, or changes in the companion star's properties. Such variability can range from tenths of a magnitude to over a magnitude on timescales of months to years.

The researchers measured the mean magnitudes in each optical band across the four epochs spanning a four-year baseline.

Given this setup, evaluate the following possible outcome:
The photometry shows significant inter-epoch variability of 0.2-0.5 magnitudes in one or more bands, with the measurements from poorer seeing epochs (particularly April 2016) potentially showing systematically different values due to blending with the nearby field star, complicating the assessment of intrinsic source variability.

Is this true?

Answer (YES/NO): NO